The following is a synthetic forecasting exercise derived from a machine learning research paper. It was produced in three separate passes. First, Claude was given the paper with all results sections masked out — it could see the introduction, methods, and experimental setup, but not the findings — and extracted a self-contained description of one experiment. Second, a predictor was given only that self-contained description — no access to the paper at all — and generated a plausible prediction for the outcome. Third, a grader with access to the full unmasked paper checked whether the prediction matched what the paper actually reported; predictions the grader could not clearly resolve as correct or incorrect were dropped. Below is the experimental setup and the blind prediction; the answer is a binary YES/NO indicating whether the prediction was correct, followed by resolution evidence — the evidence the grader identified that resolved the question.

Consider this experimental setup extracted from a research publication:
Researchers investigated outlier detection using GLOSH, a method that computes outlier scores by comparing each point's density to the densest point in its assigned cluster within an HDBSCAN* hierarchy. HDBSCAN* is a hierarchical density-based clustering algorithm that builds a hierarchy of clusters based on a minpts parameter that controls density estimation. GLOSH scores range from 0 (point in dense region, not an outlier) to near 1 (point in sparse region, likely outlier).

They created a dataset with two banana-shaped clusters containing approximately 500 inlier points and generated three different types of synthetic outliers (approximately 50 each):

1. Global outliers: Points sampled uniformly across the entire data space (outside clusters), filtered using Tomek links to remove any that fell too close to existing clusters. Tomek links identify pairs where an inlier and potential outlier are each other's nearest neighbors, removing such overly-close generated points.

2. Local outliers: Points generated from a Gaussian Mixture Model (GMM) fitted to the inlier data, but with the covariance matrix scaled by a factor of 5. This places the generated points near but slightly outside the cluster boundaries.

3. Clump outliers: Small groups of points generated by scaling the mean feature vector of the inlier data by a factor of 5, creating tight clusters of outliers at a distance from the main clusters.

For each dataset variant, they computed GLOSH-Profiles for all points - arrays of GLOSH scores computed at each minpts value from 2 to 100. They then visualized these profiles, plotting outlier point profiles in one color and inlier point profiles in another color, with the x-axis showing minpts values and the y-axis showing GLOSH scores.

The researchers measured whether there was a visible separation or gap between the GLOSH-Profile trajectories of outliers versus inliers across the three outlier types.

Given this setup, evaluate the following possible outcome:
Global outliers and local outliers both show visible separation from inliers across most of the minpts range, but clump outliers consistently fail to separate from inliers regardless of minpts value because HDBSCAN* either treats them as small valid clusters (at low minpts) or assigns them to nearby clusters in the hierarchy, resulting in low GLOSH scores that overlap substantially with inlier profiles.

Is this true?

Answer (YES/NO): NO